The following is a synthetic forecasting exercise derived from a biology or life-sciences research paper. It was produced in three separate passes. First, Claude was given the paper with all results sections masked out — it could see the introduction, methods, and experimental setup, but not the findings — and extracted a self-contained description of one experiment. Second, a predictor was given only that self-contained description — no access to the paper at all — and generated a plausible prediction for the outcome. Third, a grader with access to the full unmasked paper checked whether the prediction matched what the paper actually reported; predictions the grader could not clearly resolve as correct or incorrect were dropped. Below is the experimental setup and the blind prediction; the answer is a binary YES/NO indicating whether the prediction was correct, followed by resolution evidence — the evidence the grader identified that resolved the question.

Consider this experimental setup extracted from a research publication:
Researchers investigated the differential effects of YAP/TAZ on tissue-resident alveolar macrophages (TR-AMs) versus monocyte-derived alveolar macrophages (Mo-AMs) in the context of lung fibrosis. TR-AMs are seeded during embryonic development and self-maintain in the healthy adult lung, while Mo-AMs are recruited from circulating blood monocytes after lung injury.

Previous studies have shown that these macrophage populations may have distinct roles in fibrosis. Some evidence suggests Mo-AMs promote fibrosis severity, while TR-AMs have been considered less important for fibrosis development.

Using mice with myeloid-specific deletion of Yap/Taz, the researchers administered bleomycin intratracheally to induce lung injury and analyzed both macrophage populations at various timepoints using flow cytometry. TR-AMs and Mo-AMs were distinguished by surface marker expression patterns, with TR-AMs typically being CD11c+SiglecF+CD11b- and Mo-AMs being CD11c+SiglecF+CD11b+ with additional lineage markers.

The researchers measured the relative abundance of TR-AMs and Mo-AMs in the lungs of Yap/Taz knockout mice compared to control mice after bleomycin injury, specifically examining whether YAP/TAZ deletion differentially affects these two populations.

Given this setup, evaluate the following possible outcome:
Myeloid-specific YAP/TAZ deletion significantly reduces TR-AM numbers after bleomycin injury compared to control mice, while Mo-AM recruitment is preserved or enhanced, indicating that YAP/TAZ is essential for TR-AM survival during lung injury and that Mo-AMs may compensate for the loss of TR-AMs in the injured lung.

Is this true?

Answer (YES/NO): NO